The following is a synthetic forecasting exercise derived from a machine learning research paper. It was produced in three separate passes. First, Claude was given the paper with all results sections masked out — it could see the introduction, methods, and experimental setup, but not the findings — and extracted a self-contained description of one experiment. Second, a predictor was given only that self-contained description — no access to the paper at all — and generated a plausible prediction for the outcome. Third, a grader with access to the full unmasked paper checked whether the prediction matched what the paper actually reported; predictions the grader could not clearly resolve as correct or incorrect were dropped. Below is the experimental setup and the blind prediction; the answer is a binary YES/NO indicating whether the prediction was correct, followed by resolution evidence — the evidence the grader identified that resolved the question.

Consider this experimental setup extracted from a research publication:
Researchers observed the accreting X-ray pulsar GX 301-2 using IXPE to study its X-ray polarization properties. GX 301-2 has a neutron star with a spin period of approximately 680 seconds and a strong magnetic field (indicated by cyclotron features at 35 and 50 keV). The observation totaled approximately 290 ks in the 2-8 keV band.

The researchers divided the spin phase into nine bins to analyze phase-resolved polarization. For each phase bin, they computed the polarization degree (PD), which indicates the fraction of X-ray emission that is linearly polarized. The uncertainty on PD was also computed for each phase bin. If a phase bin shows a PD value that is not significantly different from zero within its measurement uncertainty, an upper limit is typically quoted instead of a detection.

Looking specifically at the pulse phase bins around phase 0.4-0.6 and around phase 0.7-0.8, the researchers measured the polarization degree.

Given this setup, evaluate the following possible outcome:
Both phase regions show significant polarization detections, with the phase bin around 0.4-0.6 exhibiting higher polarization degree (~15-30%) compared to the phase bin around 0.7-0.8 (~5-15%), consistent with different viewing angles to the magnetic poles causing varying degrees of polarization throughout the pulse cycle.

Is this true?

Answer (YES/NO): NO